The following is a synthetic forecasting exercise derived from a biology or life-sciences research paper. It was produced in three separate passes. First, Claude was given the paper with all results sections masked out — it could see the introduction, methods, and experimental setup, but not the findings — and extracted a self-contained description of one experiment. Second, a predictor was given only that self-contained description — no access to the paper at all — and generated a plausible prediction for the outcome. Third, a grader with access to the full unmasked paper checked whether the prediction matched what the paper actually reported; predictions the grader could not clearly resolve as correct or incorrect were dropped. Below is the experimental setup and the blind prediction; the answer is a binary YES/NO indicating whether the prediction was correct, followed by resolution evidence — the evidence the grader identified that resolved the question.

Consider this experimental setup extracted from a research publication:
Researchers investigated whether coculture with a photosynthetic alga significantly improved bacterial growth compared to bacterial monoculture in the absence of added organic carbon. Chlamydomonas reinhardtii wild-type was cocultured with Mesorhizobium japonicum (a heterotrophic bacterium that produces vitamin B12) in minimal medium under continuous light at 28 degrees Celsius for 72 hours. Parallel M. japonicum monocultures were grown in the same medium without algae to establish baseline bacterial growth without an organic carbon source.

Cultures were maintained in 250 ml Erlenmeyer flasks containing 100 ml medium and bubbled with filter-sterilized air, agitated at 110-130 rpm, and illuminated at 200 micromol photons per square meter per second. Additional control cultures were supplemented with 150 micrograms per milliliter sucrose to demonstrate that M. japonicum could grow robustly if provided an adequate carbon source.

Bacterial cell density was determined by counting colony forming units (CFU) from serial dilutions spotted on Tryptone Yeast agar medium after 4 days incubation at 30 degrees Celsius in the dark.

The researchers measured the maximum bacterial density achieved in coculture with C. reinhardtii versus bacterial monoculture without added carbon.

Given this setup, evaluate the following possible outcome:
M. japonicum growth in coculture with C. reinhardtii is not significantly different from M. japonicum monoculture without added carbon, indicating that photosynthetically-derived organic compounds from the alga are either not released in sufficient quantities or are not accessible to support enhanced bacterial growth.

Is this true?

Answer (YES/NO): YES